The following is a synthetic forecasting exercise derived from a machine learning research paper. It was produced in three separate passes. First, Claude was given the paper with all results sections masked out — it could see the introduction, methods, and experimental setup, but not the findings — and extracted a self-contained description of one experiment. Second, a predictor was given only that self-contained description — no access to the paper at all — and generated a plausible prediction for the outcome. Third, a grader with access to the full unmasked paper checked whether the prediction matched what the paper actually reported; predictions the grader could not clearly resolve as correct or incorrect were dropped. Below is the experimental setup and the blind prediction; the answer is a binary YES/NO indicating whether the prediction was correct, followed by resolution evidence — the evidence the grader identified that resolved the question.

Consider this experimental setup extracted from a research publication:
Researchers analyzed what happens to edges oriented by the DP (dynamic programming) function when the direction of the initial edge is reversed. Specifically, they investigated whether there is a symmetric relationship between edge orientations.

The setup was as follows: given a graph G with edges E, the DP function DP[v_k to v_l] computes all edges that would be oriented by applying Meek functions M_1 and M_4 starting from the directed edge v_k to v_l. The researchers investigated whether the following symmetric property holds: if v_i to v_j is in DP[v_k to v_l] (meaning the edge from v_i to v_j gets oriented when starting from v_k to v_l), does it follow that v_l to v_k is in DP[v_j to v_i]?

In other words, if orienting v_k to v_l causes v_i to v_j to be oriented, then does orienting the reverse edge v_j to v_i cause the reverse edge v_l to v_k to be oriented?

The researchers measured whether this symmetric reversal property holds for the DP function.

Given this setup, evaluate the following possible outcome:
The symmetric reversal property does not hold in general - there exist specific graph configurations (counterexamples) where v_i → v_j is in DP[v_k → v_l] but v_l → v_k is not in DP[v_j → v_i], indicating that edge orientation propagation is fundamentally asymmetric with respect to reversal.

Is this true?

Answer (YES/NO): NO